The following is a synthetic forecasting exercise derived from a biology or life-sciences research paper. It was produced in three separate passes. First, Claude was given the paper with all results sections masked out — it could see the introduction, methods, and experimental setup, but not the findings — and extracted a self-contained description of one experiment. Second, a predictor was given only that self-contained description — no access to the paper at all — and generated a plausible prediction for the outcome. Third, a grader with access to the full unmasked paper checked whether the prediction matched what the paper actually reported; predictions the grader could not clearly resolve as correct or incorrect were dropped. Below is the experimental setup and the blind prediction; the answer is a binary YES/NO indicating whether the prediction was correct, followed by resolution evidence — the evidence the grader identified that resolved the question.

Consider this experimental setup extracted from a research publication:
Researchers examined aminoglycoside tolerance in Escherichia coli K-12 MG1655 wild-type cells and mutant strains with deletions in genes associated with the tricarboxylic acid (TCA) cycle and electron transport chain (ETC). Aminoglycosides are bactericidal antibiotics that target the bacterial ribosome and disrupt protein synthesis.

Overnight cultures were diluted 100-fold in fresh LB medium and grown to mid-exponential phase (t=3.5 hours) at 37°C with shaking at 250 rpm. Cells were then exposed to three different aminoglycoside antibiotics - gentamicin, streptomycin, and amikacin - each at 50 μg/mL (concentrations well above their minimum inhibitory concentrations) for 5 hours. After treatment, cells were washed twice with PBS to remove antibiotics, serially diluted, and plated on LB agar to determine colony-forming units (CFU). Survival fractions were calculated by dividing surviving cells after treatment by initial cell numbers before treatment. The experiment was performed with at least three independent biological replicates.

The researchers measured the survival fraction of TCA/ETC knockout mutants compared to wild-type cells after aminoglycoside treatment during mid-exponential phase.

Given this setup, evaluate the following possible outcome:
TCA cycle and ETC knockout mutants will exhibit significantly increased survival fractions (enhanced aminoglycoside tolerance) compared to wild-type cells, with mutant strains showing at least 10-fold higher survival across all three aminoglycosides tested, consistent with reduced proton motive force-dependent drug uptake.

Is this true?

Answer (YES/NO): NO